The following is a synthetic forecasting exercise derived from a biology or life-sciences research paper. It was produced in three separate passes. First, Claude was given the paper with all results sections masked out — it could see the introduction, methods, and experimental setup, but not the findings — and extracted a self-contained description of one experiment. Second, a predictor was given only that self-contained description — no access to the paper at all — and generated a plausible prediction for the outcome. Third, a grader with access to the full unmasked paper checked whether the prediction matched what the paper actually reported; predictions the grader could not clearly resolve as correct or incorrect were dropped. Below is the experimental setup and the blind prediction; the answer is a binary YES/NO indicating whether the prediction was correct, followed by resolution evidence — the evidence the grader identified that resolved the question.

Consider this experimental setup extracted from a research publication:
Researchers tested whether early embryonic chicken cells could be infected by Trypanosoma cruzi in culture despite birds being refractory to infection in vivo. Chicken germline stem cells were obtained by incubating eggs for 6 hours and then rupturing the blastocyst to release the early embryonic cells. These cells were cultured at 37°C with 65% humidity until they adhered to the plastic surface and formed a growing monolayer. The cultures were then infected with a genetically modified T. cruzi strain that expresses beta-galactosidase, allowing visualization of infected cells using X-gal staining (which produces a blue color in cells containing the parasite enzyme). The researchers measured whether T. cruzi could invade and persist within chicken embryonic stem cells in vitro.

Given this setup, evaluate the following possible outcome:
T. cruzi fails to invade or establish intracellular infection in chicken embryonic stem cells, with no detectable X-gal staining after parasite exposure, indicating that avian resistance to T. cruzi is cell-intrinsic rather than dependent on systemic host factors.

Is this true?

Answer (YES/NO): NO